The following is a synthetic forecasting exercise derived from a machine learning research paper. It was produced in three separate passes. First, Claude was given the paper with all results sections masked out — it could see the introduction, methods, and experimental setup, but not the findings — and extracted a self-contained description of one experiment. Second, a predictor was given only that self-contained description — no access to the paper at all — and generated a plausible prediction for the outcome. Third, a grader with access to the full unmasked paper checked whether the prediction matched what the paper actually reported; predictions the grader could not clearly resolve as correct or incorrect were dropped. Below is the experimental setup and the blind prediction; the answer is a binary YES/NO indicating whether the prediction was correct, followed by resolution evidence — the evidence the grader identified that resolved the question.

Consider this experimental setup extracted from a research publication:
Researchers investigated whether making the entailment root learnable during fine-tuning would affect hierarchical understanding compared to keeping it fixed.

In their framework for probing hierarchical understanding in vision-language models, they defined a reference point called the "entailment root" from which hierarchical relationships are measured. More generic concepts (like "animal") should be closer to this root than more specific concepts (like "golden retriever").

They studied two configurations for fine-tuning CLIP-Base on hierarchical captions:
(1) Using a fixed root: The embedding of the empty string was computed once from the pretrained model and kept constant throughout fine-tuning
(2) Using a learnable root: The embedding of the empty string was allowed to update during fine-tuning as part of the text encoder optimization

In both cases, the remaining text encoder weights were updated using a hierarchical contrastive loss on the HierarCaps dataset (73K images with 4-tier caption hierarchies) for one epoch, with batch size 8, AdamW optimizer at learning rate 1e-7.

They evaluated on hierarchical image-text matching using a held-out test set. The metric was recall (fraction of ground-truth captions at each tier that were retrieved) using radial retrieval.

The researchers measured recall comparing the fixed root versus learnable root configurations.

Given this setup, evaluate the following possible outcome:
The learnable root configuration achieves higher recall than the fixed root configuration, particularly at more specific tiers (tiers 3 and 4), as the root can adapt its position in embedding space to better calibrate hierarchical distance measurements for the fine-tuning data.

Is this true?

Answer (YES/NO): NO